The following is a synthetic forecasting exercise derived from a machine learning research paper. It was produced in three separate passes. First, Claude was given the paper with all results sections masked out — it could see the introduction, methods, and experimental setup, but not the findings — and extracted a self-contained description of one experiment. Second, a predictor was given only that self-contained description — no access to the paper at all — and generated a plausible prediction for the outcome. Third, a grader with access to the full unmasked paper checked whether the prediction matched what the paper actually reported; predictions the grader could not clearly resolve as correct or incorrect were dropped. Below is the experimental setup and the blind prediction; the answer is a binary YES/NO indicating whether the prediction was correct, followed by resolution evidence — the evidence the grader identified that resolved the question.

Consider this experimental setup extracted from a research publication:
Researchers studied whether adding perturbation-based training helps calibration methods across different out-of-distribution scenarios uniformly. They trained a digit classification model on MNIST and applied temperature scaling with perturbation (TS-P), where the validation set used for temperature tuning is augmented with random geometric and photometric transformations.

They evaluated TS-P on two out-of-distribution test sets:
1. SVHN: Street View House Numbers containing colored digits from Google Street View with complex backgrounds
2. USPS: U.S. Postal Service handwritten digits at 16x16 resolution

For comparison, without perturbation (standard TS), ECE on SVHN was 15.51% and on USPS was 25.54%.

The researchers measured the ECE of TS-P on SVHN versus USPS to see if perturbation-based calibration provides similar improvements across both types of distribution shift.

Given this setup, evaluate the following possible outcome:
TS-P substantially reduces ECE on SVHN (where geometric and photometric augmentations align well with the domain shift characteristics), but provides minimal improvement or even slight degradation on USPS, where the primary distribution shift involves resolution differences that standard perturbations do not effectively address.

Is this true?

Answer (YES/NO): NO